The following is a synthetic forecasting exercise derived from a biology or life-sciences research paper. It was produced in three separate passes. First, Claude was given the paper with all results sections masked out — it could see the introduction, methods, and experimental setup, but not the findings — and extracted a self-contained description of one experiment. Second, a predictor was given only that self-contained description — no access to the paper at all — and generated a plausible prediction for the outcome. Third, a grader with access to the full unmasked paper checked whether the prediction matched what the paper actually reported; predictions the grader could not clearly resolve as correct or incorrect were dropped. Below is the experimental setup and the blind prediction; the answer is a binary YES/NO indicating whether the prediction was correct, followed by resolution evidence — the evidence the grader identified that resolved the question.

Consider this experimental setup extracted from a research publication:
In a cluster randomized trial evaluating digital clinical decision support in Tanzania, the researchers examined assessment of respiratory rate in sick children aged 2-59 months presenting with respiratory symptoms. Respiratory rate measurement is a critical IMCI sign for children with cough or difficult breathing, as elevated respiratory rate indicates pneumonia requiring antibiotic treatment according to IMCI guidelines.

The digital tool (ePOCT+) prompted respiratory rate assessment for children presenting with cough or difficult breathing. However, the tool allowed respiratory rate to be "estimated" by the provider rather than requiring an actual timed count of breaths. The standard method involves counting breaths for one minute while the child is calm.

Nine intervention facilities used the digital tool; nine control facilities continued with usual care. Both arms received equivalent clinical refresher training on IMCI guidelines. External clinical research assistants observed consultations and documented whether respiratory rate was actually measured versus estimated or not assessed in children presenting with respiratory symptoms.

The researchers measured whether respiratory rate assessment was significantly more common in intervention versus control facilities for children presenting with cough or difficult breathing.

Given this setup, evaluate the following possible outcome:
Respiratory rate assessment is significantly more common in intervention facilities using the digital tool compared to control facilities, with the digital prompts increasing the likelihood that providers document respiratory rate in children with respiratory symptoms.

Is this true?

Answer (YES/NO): NO